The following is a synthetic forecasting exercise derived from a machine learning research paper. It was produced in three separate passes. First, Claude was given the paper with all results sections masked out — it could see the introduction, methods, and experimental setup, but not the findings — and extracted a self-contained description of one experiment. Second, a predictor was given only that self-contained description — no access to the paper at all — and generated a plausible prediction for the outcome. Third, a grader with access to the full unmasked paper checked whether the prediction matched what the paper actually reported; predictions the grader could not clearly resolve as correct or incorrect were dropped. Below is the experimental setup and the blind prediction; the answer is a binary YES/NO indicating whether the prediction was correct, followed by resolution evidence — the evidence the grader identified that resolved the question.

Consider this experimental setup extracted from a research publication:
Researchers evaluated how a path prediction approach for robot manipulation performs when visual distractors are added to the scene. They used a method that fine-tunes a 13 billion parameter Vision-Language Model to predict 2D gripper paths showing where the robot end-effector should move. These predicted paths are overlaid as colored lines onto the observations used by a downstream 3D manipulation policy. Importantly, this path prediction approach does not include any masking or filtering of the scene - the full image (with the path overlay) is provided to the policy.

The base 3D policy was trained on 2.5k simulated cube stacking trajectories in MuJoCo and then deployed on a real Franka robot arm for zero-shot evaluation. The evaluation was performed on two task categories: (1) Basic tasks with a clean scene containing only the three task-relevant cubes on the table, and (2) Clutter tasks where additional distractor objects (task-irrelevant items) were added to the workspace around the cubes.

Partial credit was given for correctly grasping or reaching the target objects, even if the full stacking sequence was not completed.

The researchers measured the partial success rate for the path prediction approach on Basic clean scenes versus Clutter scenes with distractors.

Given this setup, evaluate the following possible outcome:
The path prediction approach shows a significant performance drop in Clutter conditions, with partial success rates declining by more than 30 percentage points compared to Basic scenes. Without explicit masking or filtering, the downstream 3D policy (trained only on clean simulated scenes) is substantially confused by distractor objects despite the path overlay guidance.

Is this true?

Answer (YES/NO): YES